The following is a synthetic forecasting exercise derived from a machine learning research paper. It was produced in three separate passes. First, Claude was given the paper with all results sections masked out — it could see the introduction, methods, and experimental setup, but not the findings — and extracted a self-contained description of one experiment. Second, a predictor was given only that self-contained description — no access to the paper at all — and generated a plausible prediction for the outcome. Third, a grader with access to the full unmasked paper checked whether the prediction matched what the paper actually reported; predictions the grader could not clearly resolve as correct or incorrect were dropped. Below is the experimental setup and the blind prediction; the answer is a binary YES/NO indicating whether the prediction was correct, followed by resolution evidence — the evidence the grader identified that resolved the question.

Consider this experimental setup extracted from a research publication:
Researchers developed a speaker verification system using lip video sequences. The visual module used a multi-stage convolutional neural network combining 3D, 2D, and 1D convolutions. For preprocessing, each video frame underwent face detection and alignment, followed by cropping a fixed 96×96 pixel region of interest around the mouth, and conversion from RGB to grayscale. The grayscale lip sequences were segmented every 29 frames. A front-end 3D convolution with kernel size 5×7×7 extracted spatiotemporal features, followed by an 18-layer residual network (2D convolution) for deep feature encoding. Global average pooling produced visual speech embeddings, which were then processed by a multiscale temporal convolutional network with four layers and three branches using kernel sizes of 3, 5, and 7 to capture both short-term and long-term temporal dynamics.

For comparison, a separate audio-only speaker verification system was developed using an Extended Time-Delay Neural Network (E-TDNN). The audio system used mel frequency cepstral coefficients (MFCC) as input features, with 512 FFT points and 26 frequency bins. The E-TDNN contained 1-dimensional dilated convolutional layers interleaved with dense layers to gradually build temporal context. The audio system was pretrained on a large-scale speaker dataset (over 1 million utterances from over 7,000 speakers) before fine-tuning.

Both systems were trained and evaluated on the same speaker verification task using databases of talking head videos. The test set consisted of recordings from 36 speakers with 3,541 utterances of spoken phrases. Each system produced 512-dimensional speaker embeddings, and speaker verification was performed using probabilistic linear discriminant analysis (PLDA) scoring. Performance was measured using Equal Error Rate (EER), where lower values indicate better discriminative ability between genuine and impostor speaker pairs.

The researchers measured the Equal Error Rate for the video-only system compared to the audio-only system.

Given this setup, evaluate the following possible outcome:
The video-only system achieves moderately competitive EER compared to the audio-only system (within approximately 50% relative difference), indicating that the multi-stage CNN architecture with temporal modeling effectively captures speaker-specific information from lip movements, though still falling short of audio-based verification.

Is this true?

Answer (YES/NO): NO